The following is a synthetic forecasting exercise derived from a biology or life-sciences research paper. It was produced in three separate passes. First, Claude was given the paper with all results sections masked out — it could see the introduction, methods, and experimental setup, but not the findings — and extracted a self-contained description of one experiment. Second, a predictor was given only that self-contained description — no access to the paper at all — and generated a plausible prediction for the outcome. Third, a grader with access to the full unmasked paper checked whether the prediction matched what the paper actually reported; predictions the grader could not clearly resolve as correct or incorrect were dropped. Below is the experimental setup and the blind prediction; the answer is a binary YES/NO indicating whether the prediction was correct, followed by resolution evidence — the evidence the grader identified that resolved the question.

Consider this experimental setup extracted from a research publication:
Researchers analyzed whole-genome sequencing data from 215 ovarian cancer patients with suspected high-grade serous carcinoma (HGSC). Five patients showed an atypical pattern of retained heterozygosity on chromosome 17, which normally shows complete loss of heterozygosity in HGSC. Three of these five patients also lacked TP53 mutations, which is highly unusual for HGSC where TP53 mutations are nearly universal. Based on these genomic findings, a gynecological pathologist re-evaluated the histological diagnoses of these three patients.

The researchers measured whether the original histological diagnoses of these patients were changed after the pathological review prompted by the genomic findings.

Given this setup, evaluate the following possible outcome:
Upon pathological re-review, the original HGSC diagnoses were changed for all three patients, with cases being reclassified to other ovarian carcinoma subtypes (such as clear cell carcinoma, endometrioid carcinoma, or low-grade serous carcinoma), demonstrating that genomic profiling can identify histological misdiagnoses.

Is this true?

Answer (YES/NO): YES